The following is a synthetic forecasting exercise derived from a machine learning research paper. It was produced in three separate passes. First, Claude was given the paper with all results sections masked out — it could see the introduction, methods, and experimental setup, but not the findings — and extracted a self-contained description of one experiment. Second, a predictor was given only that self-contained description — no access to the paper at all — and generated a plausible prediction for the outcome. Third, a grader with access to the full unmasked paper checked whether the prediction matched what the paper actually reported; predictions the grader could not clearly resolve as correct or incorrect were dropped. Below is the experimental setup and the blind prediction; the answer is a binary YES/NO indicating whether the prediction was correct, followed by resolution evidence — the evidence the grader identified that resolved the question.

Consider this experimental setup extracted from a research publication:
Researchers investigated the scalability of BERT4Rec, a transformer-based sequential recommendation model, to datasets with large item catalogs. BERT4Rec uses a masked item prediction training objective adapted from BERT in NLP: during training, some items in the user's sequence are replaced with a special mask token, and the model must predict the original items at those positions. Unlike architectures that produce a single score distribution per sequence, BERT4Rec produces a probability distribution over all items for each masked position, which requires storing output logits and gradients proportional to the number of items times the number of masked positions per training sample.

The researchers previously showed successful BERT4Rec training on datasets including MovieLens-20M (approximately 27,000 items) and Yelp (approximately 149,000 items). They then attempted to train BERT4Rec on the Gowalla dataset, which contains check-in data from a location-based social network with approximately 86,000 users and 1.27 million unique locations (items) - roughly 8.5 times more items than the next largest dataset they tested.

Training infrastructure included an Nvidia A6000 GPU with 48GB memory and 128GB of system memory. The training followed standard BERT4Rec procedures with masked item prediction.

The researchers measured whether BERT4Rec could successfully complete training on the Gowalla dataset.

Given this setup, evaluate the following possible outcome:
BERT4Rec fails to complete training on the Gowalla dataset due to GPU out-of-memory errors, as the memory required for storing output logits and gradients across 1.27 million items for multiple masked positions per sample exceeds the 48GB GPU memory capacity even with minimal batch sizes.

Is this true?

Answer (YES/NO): NO